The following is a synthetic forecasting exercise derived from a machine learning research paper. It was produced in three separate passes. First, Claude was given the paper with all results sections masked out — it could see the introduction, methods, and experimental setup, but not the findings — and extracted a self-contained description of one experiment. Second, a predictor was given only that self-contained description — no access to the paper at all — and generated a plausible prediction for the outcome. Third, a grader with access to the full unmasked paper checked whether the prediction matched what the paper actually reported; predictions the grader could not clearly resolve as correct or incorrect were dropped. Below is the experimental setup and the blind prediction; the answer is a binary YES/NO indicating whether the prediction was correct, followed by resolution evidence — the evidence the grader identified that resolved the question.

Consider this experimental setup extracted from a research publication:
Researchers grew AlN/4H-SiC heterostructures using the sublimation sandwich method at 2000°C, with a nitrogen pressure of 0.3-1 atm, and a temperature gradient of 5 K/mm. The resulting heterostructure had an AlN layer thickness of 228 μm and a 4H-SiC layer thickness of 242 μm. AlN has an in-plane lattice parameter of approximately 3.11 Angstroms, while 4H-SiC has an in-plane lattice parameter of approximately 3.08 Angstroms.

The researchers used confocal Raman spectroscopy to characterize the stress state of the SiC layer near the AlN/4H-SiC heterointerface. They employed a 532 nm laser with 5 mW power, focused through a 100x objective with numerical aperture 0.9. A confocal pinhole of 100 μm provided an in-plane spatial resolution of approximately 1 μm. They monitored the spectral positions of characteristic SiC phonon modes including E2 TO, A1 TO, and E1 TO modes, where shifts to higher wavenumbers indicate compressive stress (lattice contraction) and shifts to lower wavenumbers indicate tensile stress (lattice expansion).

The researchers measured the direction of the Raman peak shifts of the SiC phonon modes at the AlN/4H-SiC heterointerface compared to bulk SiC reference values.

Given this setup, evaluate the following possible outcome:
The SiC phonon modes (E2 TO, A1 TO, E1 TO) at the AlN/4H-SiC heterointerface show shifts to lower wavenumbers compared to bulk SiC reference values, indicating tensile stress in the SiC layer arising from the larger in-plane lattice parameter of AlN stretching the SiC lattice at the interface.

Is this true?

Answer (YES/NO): NO